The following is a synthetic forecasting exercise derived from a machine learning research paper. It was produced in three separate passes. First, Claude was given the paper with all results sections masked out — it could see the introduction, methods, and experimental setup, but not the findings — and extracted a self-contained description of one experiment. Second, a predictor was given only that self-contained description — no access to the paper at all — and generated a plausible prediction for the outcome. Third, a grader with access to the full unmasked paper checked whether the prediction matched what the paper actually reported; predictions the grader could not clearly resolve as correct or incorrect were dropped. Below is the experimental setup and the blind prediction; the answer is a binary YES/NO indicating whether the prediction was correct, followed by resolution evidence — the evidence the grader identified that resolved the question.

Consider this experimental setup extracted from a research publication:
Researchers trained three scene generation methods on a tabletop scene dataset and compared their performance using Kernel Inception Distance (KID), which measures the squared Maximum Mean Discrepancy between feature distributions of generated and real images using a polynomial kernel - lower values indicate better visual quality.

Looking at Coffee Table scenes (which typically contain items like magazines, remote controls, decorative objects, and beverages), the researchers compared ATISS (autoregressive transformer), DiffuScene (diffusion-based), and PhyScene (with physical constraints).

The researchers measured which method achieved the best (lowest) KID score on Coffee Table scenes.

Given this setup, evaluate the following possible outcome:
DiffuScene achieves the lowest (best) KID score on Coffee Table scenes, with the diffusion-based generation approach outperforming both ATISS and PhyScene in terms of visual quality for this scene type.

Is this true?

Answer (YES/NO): YES